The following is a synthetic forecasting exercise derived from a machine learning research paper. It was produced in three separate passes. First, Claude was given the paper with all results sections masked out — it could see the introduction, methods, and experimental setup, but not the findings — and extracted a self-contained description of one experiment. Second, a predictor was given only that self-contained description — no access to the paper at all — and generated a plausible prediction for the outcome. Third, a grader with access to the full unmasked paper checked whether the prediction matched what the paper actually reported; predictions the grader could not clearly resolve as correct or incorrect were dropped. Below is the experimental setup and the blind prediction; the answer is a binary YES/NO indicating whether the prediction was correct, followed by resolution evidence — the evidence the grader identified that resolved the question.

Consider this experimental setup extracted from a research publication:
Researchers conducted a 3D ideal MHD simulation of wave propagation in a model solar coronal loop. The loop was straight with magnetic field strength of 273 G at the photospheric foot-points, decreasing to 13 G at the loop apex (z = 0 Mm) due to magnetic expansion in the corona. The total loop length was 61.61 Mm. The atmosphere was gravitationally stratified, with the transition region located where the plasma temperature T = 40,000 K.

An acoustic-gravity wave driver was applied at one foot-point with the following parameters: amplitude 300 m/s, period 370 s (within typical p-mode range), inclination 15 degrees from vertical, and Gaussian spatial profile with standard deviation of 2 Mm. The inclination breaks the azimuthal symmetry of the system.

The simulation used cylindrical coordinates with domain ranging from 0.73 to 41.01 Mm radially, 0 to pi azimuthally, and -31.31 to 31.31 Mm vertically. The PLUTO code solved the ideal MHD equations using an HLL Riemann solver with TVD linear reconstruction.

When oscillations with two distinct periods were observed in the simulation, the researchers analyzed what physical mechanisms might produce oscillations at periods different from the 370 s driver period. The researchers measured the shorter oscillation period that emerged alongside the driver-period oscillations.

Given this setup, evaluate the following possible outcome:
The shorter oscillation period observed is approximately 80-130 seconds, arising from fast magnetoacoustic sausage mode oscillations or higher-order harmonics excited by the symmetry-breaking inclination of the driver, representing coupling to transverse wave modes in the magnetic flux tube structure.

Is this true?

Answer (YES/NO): NO